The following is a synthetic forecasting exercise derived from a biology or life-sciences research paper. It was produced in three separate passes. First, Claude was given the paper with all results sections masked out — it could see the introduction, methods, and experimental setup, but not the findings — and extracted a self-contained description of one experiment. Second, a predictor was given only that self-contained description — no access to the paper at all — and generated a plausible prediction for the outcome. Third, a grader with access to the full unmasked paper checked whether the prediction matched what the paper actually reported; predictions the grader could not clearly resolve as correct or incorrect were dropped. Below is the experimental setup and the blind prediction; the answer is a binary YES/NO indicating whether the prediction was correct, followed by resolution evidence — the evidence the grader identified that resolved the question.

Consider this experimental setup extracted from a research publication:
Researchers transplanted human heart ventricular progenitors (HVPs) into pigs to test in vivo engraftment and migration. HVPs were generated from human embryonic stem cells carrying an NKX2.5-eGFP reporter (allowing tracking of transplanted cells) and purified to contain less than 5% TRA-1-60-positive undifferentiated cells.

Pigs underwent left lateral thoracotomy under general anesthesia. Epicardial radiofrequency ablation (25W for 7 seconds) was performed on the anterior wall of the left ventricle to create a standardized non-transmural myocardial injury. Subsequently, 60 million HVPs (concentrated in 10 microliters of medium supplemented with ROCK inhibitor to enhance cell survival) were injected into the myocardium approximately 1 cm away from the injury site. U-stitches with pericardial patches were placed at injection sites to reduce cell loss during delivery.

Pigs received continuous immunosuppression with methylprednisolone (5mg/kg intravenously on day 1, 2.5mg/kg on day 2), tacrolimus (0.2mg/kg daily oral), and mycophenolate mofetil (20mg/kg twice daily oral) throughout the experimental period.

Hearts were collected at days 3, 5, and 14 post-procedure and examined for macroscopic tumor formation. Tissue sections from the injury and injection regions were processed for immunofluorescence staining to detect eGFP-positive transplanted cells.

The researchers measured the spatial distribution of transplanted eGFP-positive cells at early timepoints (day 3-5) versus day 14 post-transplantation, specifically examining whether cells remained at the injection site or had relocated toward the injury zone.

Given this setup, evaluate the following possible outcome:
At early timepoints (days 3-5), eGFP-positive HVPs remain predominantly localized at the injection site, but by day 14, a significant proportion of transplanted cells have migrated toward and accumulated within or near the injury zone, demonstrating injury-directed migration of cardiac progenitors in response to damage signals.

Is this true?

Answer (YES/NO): NO